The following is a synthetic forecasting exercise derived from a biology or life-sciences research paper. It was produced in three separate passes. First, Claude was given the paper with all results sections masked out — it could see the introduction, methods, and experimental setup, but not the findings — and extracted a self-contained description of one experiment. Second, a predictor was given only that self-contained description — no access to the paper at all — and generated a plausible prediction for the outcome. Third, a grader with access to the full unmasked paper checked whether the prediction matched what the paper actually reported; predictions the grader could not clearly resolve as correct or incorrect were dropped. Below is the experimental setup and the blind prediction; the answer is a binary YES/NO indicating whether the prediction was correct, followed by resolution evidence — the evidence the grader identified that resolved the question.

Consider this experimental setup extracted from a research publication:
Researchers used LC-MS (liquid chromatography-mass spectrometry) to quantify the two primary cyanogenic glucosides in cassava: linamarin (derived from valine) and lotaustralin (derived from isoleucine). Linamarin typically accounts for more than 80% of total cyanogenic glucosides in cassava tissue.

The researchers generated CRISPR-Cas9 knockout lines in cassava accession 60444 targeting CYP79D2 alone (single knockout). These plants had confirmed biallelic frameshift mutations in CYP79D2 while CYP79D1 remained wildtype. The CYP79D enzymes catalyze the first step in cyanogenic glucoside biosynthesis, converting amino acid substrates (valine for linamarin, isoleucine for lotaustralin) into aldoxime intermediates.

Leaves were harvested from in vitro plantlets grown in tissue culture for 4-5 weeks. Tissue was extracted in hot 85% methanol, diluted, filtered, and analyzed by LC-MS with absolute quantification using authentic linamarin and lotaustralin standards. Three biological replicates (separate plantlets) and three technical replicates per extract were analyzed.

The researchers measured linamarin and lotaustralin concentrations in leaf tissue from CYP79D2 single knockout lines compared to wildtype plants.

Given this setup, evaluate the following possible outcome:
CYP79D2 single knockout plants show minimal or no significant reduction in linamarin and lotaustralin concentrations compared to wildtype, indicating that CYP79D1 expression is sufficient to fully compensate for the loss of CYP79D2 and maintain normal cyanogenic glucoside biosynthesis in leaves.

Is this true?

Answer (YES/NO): NO